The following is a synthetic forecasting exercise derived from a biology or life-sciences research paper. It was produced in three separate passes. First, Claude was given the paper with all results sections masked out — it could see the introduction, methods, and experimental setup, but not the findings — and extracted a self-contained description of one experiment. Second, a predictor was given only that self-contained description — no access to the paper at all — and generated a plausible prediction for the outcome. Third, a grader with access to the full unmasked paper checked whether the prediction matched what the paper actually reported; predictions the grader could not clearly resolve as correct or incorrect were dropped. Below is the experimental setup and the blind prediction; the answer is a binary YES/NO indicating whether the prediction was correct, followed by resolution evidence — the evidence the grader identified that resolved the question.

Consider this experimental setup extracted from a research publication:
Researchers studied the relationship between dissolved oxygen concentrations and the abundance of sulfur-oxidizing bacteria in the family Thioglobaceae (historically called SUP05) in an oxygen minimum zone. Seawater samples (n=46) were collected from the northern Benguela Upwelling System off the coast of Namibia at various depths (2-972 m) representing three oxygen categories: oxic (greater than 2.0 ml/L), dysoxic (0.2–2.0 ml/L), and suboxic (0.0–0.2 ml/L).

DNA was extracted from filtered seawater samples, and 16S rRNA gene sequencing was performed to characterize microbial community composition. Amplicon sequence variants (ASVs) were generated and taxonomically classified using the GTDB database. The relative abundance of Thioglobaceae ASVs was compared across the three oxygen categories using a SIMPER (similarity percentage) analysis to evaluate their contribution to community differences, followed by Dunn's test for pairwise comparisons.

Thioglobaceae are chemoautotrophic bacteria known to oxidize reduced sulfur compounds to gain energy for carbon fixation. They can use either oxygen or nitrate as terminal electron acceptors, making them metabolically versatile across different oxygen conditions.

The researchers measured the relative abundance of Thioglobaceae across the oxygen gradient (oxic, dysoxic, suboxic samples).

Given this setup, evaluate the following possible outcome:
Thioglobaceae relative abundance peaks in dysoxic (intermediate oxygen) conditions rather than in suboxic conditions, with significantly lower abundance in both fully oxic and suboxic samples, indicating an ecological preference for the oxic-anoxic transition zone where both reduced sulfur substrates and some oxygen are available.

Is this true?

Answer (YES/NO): NO